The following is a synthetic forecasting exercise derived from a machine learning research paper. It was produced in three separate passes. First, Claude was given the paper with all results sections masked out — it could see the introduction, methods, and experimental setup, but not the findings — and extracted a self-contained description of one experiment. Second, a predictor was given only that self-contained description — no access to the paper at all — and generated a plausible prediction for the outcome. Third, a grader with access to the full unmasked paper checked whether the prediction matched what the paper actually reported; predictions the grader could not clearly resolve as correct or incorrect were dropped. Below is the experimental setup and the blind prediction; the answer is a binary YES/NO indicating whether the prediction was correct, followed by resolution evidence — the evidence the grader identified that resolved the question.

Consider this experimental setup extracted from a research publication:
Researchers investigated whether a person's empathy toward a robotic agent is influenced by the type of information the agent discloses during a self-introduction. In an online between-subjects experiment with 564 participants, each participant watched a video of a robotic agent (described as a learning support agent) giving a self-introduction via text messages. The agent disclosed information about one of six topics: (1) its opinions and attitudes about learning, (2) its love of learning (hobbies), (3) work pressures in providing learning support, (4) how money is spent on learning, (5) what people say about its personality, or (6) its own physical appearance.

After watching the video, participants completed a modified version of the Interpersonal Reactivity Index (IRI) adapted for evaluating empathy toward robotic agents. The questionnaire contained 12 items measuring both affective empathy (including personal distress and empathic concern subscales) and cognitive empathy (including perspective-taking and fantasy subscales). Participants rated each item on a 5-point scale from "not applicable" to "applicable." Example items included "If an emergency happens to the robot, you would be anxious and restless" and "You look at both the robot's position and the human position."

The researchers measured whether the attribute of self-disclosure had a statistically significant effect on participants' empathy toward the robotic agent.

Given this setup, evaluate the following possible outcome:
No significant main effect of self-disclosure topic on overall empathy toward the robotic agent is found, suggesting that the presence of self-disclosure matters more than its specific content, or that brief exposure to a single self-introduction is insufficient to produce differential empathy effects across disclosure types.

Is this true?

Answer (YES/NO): NO